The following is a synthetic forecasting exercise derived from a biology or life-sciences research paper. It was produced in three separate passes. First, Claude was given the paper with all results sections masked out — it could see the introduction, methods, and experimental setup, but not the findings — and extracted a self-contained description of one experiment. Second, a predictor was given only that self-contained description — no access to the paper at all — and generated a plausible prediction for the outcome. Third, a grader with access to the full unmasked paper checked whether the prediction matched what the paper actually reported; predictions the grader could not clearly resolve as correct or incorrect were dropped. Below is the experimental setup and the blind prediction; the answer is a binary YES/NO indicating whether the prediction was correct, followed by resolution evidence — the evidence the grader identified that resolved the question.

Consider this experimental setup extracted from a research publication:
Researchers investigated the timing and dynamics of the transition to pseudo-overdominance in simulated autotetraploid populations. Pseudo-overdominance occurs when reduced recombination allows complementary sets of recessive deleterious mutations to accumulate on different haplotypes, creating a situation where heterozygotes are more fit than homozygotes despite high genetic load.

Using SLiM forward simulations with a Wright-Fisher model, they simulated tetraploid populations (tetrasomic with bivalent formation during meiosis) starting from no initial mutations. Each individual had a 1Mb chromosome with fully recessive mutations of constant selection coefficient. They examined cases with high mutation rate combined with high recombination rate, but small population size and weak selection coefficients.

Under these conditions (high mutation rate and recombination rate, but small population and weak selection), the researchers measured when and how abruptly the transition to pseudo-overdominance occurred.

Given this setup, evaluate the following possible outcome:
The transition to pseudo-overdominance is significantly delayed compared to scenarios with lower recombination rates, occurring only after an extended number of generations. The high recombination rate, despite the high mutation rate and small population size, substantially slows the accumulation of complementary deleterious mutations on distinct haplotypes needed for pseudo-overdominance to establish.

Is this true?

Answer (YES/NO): YES